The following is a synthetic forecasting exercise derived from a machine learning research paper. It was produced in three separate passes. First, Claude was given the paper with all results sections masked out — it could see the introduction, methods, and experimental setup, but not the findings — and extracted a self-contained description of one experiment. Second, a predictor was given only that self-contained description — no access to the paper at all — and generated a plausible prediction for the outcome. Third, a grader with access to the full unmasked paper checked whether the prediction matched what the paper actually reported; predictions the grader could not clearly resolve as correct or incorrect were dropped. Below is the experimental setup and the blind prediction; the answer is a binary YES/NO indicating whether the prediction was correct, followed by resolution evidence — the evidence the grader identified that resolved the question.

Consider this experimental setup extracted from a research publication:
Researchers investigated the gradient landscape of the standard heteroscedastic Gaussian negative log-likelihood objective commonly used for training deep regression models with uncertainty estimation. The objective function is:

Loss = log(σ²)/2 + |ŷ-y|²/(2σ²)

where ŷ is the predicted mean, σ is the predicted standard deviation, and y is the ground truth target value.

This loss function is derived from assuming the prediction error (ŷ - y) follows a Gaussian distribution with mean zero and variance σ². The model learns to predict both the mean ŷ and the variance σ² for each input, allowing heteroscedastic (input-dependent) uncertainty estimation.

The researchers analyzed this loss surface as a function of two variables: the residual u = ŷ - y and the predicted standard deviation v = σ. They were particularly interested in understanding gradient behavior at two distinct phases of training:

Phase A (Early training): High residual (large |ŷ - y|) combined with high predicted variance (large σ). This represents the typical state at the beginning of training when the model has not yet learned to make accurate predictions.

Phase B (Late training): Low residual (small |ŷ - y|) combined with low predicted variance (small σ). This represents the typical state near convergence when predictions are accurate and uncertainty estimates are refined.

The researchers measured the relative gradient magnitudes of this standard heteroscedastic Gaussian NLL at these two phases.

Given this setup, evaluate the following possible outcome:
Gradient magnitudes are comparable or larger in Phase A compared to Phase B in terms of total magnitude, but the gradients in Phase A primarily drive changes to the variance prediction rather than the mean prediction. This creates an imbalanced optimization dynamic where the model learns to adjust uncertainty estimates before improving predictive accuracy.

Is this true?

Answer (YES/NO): NO